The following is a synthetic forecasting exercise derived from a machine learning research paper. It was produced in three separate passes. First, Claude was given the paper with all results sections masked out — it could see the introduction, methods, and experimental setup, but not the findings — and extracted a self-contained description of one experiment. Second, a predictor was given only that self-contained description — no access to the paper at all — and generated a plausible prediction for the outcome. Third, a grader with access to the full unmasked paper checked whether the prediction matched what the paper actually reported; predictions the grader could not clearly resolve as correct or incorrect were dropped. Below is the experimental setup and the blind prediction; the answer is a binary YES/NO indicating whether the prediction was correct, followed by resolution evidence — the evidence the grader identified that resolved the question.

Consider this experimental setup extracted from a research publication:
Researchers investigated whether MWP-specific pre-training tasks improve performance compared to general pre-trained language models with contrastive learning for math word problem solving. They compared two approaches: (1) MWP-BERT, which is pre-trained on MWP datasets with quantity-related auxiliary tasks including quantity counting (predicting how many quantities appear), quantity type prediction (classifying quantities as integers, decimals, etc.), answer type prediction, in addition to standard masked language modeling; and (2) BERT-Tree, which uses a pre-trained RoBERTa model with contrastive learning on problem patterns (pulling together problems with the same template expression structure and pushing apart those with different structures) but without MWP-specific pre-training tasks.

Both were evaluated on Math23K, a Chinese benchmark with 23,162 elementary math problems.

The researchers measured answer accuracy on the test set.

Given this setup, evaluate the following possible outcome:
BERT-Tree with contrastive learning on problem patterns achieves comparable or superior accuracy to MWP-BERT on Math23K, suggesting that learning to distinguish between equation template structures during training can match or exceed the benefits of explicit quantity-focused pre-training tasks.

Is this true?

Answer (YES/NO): NO